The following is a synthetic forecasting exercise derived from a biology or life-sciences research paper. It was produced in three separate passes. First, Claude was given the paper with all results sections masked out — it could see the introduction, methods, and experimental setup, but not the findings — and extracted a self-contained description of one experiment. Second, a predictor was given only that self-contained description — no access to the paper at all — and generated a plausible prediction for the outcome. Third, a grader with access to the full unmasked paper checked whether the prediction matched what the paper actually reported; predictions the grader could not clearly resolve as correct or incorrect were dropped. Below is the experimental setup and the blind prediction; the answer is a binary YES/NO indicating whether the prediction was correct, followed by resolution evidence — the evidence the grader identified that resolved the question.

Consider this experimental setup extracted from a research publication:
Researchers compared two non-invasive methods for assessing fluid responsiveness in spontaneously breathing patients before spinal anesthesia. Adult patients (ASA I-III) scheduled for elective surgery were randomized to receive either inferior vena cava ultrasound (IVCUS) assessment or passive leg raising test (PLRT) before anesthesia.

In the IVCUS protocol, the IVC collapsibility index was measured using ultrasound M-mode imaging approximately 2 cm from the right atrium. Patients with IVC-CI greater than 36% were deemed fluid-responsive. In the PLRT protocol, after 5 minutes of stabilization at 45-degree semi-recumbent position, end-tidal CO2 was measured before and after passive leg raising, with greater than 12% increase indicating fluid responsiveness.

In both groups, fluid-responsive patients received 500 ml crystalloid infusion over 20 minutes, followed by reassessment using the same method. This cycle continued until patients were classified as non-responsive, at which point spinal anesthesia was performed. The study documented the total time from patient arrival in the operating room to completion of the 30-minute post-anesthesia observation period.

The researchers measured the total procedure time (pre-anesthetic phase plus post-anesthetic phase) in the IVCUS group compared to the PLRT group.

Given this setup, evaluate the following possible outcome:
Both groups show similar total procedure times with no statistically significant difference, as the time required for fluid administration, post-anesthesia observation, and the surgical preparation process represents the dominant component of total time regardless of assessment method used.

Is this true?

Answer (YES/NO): NO